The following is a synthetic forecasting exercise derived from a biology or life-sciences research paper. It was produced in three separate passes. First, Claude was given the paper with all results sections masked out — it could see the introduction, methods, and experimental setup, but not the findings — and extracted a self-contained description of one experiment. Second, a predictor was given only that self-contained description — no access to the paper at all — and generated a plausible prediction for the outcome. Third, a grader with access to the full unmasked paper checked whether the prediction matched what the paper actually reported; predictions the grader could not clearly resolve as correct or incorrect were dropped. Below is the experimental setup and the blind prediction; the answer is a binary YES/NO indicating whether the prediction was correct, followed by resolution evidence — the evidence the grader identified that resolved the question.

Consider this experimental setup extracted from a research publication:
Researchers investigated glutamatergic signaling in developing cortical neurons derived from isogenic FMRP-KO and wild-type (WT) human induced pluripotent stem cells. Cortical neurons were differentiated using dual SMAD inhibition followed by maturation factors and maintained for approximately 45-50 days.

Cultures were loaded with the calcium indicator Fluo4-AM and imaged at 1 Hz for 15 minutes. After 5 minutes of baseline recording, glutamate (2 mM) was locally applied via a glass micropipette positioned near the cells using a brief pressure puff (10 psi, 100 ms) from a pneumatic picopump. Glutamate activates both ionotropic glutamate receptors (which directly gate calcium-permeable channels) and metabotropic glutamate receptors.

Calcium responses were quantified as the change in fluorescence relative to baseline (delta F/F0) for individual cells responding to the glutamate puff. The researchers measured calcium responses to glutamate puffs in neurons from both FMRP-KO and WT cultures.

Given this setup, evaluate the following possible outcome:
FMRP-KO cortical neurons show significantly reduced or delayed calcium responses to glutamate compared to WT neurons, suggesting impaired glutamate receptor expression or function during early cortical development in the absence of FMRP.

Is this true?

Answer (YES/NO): NO